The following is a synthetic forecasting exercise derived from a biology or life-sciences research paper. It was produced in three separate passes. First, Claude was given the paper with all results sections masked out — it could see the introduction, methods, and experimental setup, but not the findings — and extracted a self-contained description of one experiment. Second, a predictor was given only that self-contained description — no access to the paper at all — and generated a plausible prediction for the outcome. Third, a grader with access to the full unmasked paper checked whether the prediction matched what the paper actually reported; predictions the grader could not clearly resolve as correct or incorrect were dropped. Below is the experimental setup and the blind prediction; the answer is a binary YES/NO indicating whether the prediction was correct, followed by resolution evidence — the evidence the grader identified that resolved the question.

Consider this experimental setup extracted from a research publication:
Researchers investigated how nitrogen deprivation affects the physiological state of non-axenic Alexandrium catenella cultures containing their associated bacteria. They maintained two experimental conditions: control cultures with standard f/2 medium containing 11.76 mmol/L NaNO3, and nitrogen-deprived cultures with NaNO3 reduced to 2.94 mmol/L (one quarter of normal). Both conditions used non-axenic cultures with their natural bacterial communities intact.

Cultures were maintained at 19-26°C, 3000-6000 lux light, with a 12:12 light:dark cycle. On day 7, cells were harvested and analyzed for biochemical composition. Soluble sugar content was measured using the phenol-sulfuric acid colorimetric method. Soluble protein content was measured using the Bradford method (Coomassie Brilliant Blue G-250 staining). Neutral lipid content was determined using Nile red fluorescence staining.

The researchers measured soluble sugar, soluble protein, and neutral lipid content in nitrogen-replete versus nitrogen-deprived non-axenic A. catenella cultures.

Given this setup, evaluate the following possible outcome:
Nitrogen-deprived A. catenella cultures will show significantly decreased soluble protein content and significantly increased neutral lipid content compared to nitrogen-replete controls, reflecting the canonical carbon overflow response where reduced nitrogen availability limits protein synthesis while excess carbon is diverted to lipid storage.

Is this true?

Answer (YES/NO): YES